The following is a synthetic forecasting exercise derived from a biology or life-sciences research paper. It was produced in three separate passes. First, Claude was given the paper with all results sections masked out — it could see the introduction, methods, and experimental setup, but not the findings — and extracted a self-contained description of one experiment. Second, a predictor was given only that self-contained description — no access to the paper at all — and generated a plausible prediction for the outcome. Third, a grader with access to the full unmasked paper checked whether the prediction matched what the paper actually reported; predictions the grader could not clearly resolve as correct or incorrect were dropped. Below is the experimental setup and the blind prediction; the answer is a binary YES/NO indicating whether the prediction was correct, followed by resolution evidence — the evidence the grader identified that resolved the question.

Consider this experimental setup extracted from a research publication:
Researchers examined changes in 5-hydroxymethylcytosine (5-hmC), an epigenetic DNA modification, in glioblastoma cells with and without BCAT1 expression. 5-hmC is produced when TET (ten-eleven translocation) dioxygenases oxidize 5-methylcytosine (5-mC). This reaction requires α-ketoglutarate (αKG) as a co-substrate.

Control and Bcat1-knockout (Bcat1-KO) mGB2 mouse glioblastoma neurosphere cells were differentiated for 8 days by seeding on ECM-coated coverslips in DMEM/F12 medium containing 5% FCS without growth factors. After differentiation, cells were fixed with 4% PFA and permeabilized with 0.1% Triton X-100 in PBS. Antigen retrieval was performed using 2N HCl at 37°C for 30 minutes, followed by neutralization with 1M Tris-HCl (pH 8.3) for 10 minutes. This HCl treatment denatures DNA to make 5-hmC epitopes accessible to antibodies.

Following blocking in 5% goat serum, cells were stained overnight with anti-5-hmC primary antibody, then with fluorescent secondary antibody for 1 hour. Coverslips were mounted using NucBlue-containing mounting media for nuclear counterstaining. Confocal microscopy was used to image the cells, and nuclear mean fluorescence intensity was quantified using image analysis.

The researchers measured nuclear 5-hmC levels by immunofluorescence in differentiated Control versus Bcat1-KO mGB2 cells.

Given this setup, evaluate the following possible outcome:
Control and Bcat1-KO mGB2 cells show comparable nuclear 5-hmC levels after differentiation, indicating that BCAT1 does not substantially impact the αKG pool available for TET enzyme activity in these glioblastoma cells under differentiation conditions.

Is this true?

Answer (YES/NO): NO